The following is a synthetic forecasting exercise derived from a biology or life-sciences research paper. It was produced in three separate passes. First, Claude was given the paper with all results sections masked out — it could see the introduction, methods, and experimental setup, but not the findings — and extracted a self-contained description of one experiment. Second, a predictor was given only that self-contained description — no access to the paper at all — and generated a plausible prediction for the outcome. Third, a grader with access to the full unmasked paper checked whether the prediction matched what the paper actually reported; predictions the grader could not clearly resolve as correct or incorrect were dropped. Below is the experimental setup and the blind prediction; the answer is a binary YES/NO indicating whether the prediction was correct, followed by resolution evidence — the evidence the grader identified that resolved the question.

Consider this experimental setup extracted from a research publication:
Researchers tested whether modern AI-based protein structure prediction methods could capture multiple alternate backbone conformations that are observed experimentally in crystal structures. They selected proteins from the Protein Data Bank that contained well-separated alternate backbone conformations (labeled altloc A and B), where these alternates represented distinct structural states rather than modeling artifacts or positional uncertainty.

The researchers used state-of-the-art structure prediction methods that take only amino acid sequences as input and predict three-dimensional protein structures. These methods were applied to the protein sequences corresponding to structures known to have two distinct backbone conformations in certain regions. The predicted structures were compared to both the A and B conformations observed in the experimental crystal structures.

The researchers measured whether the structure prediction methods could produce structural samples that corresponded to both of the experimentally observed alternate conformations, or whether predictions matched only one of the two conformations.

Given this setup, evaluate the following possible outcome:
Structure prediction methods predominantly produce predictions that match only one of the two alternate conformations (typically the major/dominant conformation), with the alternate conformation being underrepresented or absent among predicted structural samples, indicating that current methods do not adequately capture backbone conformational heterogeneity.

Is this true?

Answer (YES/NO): YES